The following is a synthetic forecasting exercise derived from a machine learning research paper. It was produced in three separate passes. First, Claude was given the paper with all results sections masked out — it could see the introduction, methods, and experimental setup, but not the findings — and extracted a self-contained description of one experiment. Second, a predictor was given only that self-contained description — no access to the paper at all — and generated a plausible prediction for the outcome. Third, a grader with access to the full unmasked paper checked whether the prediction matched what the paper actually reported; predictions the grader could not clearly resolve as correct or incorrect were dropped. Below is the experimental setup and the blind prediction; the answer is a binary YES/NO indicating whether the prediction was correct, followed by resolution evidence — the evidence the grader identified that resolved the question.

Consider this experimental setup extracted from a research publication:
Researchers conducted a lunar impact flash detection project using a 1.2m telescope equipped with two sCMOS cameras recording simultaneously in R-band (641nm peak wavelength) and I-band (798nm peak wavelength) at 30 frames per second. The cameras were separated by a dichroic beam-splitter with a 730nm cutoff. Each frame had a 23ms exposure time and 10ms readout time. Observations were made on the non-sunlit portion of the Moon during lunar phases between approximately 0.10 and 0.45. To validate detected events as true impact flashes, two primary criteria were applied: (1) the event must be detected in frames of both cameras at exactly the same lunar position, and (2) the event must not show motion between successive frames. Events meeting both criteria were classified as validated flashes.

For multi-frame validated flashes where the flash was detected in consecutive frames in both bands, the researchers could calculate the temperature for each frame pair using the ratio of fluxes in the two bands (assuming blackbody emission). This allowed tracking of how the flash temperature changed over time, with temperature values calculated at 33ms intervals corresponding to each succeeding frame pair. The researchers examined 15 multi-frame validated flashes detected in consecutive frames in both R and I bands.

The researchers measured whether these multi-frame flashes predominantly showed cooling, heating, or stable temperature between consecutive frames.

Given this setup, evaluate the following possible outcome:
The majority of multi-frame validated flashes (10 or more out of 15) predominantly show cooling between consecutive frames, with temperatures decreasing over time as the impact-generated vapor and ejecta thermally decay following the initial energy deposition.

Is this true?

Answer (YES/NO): YES